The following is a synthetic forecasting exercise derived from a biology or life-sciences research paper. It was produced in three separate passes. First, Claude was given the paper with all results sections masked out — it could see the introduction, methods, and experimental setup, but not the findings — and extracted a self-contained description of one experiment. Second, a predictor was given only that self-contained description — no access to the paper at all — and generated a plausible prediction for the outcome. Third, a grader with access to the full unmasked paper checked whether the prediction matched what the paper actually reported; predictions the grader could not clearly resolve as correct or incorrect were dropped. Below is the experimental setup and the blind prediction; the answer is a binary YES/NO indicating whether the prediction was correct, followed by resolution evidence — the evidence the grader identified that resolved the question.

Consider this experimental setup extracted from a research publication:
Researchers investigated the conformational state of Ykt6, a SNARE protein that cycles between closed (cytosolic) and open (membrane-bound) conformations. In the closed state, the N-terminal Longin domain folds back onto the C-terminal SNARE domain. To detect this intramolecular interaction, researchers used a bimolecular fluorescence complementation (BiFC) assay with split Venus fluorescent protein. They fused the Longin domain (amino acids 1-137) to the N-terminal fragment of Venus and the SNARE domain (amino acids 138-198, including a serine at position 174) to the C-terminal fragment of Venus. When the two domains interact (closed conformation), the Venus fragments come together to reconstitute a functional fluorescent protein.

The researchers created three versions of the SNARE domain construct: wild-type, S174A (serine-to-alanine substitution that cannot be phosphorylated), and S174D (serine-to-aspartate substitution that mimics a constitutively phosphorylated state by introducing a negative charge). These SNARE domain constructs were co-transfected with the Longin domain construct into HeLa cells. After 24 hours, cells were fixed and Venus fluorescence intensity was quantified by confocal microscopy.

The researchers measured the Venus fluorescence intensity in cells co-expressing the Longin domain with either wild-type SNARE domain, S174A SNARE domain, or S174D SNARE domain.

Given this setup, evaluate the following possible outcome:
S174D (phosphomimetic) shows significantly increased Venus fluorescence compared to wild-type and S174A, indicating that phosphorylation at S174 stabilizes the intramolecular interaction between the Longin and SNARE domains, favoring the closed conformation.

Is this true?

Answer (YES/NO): NO